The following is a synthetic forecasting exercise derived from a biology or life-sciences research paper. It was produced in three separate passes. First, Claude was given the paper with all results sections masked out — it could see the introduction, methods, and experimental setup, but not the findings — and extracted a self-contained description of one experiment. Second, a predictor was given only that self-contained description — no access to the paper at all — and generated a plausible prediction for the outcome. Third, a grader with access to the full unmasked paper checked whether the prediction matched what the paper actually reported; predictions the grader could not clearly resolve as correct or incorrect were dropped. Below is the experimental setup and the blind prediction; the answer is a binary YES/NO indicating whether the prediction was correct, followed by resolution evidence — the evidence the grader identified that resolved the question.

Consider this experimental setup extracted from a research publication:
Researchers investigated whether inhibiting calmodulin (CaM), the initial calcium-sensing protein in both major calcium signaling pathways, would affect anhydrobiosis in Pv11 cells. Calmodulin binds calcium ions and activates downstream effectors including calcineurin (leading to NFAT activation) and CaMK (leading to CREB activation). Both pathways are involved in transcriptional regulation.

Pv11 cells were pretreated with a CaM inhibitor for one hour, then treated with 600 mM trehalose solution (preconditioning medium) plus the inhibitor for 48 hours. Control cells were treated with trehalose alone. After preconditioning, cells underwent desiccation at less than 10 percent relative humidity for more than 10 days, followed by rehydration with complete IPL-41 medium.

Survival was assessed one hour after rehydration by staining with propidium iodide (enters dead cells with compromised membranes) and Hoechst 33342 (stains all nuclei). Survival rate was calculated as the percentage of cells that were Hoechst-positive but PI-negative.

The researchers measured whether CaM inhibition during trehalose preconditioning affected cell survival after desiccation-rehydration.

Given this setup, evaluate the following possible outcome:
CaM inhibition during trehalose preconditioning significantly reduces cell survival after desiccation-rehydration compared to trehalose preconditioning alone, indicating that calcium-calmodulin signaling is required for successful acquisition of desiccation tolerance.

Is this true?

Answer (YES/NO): YES